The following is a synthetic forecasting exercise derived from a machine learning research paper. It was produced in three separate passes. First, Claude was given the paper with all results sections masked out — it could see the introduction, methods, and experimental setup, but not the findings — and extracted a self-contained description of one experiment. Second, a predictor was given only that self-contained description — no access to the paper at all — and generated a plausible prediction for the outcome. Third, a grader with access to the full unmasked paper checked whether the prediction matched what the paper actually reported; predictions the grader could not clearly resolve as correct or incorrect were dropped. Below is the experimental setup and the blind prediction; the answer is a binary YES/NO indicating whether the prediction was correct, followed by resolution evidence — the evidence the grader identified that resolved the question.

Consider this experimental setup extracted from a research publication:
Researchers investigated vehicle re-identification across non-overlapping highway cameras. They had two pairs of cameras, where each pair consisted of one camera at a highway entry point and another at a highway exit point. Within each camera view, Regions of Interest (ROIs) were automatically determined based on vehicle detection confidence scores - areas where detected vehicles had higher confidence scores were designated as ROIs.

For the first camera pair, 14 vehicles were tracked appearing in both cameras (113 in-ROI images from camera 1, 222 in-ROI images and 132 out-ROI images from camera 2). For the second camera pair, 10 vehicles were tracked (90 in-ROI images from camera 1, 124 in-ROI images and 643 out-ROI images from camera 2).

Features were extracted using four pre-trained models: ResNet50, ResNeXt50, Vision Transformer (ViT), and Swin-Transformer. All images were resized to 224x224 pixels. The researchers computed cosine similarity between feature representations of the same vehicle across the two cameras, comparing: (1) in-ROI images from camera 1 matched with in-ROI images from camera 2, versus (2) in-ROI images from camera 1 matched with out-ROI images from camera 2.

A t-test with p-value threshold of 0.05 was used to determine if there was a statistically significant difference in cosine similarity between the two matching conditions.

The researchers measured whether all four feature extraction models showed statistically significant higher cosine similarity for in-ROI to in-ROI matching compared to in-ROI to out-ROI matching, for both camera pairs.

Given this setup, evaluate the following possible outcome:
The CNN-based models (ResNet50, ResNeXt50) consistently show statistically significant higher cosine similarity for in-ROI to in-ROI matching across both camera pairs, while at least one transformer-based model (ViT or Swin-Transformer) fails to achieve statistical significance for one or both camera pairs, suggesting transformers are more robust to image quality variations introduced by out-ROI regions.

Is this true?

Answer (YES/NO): NO